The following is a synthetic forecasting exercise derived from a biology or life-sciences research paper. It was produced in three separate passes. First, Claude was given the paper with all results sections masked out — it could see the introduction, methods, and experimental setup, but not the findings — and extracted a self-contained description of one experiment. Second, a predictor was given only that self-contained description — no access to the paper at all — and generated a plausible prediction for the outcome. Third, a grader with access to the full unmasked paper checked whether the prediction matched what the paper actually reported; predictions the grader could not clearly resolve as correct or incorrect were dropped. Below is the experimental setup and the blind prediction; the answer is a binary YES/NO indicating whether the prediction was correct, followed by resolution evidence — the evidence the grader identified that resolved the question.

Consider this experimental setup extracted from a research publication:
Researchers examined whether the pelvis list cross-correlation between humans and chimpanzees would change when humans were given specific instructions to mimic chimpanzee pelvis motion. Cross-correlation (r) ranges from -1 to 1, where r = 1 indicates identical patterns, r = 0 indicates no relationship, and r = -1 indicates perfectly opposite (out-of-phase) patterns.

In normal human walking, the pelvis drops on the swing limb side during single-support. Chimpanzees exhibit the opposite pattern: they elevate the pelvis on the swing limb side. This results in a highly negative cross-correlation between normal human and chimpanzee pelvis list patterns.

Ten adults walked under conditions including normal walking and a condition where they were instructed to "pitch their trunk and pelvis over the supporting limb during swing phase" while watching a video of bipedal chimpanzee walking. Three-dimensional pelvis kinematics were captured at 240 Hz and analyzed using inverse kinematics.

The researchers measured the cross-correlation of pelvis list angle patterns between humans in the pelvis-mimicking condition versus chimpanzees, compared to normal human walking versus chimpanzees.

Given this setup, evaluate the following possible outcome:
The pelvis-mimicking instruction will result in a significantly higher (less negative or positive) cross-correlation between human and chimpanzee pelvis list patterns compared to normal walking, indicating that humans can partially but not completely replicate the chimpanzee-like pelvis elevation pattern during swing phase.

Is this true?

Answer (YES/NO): YES